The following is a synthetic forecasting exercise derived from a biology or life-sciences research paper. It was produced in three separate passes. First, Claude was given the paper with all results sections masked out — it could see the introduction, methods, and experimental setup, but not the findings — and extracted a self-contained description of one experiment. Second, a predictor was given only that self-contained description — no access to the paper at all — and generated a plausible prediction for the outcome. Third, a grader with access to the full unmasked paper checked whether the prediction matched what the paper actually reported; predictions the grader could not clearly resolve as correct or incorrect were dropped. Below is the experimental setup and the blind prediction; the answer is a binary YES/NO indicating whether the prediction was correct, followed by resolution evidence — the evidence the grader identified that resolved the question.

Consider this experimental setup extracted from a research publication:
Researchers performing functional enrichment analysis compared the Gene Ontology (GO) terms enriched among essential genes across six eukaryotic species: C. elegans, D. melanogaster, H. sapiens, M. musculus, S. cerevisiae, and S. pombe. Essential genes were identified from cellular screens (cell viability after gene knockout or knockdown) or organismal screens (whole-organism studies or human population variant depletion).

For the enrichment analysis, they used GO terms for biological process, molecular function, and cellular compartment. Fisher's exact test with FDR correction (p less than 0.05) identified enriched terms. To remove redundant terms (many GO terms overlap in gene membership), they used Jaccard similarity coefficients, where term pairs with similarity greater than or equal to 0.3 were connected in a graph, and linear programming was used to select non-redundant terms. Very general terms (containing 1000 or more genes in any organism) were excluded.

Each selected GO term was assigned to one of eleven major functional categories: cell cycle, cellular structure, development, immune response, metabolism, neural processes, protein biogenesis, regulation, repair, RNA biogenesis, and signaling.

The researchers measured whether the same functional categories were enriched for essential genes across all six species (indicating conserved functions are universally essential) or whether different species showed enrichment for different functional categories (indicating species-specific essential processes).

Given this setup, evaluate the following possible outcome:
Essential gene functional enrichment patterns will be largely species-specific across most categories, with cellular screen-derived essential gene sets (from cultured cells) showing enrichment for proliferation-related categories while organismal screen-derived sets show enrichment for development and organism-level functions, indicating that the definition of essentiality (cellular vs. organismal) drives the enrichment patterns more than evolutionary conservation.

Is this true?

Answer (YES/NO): NO